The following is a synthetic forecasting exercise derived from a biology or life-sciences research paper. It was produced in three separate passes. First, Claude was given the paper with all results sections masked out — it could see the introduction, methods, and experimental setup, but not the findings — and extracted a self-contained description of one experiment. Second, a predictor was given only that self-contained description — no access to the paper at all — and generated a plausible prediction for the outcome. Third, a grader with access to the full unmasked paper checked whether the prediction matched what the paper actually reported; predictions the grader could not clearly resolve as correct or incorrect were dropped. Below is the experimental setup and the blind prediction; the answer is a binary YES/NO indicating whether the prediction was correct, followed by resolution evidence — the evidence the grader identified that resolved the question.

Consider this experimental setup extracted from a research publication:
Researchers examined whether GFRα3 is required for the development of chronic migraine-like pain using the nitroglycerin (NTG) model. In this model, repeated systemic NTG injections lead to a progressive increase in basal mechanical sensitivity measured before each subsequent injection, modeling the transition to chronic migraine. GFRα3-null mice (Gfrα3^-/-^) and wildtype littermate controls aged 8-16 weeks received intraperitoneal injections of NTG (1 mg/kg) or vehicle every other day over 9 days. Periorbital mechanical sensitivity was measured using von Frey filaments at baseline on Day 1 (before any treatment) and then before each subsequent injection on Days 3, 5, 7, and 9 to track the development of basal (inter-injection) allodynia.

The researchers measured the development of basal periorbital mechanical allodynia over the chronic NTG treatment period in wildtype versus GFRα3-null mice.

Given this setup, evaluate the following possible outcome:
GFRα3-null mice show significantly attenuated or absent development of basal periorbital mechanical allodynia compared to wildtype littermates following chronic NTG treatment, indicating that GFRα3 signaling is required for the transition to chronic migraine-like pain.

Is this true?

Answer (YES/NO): YES